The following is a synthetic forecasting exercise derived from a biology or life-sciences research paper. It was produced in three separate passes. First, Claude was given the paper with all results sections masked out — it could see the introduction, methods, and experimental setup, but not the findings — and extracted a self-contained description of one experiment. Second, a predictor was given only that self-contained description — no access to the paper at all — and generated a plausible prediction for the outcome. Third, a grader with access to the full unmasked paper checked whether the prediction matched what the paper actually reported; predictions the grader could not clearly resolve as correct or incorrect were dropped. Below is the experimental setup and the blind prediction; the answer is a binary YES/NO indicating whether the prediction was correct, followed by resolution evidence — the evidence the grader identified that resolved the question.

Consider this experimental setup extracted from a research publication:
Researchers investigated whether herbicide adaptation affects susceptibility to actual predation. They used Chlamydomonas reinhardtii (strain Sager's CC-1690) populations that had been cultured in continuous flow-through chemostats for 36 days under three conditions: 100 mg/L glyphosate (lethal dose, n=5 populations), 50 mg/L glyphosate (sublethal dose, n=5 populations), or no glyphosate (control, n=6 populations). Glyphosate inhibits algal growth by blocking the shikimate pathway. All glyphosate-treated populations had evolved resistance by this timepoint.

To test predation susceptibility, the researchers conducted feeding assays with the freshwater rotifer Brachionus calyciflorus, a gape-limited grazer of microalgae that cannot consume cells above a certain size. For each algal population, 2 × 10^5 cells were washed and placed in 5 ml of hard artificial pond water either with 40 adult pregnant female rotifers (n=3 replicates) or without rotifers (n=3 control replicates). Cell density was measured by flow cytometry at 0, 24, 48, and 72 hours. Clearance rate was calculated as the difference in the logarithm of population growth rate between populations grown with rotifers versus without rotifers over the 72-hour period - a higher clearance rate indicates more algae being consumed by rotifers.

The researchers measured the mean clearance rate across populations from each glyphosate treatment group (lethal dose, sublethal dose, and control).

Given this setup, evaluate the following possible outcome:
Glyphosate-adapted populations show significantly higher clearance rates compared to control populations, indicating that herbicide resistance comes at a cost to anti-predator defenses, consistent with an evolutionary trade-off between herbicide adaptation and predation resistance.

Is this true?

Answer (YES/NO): NO